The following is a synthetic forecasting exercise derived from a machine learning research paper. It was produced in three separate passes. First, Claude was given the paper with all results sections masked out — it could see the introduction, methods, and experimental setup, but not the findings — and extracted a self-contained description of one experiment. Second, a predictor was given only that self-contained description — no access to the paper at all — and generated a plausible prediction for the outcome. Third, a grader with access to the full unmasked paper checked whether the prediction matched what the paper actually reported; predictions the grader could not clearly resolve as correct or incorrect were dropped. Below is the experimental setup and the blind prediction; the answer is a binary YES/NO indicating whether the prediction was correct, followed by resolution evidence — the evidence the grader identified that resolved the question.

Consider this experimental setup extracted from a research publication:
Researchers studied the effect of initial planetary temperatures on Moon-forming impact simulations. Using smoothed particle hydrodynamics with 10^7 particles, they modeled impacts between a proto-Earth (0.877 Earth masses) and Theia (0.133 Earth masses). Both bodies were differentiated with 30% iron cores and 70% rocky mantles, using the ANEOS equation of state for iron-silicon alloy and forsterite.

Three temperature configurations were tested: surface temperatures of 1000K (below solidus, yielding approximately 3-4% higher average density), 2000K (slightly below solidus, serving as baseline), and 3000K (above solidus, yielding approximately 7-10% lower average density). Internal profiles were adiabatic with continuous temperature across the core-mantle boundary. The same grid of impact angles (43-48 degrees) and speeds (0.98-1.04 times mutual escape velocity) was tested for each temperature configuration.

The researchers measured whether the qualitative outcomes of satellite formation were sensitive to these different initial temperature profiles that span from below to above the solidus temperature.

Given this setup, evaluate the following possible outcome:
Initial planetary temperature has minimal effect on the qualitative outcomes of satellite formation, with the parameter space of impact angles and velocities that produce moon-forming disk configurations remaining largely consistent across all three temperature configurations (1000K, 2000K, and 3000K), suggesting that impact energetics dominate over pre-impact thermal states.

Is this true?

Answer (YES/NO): YES